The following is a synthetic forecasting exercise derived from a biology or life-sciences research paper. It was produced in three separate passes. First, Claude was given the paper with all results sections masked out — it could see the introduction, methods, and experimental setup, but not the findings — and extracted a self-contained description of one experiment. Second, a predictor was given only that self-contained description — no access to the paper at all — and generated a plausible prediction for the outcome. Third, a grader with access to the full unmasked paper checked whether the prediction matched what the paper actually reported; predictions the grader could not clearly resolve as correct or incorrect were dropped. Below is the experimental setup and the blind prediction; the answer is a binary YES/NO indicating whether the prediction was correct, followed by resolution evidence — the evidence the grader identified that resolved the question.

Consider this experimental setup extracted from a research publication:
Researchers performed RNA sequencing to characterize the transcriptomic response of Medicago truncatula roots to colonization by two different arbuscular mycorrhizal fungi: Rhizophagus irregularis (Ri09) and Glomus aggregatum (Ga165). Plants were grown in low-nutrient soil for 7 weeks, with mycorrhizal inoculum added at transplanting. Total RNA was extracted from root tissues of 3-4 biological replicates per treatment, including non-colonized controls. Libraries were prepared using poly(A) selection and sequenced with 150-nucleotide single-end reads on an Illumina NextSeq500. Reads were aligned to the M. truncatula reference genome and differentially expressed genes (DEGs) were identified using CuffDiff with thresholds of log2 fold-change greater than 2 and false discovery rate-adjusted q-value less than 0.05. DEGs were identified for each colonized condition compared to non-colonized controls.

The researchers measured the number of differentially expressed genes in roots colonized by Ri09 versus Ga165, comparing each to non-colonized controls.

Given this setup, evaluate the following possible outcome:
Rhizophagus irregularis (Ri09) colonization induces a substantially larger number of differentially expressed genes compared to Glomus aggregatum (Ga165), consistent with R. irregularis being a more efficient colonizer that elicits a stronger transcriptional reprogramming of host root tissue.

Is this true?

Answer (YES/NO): NO